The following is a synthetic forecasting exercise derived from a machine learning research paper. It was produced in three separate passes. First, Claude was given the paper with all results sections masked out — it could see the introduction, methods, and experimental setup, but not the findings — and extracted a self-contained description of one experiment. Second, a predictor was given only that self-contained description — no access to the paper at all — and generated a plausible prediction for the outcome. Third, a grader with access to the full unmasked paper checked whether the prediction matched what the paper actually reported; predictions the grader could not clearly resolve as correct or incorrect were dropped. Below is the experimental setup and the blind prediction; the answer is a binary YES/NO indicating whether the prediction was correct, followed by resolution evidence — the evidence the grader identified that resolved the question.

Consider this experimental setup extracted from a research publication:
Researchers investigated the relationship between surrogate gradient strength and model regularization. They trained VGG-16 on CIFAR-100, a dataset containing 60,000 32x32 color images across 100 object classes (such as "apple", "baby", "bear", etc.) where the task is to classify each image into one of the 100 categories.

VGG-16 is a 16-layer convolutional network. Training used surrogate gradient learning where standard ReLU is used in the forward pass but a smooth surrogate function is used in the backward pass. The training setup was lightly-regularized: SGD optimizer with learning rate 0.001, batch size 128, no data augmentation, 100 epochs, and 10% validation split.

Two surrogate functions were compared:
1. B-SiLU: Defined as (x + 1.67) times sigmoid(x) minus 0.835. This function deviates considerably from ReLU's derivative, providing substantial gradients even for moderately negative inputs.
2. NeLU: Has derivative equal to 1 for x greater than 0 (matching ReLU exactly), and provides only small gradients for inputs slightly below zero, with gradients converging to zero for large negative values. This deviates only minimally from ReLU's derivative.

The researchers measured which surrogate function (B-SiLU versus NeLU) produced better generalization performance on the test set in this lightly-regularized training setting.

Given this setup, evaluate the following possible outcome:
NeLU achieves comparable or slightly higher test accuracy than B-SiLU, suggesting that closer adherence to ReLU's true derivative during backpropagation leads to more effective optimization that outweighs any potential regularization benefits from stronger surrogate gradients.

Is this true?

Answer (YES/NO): NO